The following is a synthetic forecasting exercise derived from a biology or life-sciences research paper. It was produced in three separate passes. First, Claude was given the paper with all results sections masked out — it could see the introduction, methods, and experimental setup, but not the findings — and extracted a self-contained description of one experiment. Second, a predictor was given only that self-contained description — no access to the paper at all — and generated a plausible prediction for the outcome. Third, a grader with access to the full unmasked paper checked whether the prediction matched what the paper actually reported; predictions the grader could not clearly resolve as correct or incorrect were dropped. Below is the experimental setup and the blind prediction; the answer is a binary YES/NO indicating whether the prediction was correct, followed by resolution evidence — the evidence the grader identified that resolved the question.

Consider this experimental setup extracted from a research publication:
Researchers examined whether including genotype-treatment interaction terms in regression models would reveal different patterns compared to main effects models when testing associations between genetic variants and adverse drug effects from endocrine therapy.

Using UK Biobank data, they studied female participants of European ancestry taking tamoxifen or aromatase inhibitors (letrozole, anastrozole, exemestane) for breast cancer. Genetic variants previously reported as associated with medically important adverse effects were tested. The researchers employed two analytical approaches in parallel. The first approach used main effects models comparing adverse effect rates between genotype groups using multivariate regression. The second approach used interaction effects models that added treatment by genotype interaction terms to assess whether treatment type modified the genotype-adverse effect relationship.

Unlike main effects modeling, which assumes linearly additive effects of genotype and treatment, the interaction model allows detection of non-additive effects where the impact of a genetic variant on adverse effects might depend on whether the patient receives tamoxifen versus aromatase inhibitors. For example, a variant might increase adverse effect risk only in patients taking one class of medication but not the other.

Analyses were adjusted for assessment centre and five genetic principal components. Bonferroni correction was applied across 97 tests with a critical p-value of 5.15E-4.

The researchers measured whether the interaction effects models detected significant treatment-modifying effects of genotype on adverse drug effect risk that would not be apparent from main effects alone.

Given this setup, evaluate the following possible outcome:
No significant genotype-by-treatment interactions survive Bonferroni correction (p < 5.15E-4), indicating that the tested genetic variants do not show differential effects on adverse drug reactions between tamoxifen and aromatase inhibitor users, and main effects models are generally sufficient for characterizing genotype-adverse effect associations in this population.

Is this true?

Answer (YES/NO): YES